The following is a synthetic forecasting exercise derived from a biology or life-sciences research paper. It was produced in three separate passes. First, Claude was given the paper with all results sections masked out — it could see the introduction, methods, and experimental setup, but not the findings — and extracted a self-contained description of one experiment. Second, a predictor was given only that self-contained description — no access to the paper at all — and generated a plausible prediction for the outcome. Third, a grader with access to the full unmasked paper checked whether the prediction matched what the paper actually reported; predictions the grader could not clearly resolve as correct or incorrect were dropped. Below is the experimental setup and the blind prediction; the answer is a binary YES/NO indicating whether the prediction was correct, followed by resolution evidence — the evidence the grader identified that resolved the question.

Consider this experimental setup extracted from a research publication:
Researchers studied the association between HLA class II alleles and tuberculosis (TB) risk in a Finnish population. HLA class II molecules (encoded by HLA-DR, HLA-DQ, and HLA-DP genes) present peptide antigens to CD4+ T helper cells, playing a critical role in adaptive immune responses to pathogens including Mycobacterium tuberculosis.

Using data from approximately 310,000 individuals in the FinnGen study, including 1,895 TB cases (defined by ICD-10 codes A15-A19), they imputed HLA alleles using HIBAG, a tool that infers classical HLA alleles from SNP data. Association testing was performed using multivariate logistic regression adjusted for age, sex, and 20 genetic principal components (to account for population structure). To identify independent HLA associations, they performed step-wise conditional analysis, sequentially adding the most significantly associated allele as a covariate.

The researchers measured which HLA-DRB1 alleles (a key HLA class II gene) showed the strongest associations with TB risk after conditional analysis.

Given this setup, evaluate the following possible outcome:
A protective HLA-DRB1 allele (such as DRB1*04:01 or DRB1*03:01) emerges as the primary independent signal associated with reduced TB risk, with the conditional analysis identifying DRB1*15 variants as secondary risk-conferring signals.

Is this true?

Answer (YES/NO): NO